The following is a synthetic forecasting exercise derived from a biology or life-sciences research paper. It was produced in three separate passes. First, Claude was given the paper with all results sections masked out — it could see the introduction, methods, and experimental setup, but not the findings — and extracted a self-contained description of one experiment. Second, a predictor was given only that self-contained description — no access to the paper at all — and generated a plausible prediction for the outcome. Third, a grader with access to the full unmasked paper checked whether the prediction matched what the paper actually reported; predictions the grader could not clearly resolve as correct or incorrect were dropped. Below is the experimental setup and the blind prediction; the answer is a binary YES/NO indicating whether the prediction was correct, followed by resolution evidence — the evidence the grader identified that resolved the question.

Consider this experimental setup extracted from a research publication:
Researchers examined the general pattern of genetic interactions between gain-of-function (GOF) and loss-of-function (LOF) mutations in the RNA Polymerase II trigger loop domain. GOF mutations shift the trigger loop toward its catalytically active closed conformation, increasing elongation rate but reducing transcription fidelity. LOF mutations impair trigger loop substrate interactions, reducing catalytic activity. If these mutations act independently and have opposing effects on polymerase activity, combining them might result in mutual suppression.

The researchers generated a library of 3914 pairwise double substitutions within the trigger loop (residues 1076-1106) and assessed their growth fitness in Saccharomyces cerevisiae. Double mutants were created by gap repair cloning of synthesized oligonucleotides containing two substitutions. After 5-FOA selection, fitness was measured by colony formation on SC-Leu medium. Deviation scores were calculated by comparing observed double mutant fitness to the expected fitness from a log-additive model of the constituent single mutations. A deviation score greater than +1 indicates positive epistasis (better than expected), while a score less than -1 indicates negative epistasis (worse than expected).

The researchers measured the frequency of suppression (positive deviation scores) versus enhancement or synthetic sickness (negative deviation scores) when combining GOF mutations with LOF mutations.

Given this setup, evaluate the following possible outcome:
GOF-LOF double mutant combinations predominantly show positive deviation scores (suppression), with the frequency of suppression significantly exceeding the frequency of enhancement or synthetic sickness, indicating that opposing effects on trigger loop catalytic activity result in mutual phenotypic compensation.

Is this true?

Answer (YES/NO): NO